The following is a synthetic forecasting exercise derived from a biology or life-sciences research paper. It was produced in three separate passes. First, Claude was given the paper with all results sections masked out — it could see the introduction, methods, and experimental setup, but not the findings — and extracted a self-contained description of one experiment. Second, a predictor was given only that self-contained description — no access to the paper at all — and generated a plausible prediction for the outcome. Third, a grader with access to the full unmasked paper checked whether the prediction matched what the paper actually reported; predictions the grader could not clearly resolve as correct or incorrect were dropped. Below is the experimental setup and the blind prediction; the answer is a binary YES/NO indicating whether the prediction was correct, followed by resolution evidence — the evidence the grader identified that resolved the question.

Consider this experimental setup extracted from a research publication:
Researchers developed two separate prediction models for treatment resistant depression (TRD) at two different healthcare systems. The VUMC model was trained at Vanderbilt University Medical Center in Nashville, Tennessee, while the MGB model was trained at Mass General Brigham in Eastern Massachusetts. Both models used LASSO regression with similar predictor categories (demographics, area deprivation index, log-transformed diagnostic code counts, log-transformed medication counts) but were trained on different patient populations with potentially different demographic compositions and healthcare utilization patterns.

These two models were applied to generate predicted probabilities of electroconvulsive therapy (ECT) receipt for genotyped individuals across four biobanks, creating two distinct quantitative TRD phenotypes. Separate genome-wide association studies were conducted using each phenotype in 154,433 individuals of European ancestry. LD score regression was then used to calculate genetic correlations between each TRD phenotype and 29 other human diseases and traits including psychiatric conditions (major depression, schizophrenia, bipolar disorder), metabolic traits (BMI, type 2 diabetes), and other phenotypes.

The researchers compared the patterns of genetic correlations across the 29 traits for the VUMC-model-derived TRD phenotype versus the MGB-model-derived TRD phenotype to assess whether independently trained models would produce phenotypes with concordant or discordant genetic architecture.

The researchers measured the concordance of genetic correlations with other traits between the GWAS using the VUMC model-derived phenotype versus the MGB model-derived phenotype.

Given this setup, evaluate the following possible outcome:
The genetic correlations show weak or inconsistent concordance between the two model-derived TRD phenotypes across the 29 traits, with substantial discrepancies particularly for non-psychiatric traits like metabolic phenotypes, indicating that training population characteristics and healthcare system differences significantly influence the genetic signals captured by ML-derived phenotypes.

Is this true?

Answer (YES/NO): NO